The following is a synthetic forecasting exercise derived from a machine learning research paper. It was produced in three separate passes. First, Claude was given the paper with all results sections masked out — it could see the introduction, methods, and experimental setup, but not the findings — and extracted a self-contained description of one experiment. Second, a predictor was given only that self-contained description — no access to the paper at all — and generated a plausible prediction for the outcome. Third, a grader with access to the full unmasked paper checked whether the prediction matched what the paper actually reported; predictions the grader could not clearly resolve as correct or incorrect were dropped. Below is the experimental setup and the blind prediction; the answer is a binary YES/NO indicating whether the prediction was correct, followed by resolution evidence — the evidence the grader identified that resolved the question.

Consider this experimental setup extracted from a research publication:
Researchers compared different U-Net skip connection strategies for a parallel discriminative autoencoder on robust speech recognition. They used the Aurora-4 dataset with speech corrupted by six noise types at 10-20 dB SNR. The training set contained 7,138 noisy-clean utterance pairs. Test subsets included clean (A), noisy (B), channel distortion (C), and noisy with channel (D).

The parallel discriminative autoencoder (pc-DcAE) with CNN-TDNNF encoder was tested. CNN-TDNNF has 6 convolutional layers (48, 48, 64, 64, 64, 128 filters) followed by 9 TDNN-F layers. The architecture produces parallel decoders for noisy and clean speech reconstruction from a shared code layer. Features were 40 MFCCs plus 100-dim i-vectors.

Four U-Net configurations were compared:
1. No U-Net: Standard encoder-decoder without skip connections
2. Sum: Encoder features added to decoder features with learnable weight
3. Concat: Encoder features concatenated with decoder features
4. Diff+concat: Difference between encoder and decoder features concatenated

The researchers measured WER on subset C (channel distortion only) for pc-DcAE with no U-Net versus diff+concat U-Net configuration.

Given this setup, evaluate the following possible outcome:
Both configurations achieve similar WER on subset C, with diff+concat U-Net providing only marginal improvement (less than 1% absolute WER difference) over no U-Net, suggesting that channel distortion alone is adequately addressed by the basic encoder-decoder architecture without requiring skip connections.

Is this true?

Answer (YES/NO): YES